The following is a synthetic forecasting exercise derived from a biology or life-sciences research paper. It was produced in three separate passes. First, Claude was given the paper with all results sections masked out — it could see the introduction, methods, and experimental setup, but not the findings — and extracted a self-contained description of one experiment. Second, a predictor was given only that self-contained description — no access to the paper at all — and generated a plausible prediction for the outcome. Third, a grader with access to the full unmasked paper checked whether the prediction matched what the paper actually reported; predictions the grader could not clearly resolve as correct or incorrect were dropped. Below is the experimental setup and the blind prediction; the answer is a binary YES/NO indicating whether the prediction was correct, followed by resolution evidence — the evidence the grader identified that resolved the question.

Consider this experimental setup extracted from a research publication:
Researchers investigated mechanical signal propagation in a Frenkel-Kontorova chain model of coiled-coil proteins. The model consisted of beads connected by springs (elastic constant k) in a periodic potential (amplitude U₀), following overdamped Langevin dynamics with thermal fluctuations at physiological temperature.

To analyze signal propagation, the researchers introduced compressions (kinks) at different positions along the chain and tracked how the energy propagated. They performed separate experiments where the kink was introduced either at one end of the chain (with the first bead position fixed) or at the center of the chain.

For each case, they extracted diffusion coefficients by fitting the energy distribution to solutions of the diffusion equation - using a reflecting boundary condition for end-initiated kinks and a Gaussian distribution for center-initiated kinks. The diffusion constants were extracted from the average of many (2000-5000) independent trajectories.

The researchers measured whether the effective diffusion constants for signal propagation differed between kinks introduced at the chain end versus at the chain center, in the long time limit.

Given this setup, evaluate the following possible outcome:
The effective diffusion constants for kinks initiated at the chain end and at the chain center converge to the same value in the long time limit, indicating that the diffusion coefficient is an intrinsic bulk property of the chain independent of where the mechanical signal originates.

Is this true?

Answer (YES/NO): YES